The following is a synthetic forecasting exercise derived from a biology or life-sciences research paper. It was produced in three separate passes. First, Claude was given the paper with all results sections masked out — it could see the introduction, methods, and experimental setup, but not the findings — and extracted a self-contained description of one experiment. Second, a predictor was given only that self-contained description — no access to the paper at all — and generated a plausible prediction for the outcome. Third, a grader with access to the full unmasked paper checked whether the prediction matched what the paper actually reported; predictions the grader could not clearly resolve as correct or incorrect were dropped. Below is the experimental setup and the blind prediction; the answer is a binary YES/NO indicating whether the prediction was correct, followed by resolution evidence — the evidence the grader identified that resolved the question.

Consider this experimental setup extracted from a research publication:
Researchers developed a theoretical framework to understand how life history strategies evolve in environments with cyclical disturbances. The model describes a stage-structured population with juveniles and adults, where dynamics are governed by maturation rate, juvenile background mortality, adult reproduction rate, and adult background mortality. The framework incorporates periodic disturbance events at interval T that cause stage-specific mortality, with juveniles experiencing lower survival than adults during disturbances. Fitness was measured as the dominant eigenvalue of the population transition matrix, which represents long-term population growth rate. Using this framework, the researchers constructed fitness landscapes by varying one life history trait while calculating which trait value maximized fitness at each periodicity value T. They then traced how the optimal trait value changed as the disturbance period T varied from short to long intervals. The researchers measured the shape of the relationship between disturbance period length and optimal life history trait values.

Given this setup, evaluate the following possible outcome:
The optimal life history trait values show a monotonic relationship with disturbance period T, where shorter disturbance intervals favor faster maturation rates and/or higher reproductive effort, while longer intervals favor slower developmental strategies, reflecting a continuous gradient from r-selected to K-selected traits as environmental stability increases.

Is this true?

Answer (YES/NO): NO